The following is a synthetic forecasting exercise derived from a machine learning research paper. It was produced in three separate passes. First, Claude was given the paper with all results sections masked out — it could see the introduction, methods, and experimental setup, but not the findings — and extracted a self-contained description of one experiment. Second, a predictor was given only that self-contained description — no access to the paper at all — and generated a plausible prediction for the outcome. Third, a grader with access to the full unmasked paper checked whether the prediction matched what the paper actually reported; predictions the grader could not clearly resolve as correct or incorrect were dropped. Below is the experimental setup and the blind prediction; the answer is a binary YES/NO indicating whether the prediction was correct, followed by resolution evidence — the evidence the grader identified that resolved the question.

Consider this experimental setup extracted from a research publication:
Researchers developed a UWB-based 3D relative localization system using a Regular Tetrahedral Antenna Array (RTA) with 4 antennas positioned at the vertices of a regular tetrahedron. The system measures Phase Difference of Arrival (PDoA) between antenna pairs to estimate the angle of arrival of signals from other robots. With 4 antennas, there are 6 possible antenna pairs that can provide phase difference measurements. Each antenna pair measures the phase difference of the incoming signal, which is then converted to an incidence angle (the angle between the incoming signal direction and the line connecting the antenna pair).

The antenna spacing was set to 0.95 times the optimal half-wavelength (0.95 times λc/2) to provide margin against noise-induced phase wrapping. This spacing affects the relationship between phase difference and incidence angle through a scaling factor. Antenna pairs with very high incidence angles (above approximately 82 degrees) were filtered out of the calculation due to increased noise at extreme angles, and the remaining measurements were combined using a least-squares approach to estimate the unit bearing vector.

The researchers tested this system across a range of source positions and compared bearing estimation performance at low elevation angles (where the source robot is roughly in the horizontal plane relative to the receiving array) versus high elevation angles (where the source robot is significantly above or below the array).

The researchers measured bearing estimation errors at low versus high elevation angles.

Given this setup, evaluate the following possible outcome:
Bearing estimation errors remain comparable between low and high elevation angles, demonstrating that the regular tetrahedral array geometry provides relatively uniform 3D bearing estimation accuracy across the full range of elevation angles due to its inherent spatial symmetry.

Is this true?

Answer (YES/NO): NO